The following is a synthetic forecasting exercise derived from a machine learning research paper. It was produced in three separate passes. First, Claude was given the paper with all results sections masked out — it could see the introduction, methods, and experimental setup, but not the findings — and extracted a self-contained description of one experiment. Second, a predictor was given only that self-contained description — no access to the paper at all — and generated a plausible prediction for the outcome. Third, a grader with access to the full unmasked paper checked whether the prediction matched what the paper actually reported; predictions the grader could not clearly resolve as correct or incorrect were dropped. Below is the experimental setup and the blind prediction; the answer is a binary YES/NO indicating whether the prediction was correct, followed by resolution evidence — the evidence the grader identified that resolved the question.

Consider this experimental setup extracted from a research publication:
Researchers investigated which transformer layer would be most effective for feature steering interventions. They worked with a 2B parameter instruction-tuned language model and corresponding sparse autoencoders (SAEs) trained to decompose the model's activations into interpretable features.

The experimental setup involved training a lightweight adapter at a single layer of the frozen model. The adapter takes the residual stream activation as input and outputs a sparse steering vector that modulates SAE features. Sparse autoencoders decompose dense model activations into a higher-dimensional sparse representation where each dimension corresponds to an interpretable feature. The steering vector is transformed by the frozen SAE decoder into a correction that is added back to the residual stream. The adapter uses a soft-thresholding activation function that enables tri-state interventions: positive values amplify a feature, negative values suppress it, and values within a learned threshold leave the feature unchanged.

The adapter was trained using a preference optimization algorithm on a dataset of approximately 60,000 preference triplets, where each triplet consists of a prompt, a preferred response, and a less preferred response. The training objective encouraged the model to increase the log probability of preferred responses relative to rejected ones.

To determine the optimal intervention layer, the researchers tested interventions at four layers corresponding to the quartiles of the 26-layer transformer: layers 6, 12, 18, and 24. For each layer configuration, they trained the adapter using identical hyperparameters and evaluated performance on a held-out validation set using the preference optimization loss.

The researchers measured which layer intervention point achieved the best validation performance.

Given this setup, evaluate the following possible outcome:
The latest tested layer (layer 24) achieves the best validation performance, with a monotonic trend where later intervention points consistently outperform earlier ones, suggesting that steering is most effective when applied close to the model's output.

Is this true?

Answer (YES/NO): NO